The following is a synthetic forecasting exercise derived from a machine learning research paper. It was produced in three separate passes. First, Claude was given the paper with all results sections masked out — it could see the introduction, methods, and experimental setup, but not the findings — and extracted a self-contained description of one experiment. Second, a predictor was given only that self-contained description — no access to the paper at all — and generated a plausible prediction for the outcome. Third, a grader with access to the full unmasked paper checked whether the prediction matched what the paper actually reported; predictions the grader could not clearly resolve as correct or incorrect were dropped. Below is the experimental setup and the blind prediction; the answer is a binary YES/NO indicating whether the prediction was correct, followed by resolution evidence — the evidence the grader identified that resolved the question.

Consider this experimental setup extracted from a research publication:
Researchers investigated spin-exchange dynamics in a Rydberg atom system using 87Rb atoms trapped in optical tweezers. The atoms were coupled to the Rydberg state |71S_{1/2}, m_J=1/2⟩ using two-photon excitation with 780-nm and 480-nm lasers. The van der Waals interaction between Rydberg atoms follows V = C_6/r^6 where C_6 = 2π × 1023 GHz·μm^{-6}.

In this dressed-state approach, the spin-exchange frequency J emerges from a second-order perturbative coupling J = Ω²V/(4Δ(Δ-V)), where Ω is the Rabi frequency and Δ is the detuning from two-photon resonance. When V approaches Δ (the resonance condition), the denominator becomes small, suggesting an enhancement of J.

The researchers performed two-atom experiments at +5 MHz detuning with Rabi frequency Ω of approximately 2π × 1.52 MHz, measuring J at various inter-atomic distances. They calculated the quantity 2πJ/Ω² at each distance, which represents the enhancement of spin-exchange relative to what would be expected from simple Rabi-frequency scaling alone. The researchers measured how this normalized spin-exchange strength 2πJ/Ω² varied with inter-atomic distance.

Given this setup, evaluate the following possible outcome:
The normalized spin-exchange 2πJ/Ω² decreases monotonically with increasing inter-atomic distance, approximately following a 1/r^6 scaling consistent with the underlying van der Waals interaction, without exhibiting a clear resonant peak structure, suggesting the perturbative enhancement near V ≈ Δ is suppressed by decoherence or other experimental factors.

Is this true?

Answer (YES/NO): NO